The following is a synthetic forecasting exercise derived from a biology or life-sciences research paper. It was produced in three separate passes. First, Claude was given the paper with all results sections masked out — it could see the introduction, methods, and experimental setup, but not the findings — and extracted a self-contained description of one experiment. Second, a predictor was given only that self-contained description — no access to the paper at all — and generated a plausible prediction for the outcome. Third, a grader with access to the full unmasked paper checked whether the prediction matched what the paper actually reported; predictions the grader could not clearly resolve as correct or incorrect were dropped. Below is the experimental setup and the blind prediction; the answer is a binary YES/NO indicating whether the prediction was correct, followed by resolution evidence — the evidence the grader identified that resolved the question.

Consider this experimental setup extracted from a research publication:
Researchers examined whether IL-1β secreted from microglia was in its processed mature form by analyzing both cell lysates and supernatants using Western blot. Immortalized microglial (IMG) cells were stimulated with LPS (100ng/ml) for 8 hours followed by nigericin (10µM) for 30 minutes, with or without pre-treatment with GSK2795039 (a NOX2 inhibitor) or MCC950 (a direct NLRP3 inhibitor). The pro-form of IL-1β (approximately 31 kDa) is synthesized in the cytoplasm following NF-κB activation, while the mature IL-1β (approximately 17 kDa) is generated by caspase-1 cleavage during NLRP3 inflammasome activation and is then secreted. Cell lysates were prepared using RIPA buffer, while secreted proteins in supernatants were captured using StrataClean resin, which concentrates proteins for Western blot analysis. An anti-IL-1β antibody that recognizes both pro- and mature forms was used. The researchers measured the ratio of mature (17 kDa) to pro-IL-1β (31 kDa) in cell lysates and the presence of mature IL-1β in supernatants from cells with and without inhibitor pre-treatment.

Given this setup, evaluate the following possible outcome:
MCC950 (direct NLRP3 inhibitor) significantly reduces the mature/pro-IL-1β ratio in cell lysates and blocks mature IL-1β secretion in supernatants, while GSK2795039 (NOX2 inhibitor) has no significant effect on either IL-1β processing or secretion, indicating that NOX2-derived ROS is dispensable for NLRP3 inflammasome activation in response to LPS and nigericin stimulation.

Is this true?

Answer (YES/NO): NO